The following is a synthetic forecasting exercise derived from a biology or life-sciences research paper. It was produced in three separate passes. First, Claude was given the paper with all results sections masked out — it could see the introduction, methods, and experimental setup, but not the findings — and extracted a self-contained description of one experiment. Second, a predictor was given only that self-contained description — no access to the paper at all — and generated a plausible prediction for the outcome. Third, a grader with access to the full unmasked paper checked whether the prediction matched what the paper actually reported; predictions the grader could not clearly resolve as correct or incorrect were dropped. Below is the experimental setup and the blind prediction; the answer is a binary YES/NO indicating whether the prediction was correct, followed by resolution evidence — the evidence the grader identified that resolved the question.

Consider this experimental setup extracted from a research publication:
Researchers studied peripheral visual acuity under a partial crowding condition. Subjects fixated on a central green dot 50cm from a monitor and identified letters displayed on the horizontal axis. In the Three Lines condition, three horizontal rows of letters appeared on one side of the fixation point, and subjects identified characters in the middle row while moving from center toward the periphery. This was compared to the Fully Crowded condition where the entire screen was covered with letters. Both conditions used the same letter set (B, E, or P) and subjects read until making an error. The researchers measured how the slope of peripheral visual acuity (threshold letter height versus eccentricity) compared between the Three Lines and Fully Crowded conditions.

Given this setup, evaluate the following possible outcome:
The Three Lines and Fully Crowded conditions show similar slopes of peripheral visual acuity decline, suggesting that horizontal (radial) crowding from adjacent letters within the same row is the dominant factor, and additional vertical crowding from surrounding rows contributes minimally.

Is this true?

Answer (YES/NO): NO